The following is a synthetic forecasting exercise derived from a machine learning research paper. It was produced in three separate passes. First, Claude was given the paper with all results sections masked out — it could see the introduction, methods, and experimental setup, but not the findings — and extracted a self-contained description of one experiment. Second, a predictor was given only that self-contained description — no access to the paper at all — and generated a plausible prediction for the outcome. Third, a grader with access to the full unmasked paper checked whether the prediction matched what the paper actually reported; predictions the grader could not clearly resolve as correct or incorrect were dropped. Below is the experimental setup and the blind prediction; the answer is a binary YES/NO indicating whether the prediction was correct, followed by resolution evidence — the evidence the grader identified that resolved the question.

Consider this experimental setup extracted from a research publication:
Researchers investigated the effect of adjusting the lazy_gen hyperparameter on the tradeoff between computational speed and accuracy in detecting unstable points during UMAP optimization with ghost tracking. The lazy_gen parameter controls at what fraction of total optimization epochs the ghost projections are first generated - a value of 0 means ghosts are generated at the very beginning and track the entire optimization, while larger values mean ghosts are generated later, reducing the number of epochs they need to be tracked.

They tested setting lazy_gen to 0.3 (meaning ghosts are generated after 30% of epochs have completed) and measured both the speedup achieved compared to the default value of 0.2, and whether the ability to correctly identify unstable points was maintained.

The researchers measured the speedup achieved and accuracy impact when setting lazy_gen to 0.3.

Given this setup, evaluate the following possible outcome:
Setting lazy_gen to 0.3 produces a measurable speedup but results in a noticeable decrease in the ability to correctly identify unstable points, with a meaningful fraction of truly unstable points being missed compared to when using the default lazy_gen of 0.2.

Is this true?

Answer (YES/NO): NO